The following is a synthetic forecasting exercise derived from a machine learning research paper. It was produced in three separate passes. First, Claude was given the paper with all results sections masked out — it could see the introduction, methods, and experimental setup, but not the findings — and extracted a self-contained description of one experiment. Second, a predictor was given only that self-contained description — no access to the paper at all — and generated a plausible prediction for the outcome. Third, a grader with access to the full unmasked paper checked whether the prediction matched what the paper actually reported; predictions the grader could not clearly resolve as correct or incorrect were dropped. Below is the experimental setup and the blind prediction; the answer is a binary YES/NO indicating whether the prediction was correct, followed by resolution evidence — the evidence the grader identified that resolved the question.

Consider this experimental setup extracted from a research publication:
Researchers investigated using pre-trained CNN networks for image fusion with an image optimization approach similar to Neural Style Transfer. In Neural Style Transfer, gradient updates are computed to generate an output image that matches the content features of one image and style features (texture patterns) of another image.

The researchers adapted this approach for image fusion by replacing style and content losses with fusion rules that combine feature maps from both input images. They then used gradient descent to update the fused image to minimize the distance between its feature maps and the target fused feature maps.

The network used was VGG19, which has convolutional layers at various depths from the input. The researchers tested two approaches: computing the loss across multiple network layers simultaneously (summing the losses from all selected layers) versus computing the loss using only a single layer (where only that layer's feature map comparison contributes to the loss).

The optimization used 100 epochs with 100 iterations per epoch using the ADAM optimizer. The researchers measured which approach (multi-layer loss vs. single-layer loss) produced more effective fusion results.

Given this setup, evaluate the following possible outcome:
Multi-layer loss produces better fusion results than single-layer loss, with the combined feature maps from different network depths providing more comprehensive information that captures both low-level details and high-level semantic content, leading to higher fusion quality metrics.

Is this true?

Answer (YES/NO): NO